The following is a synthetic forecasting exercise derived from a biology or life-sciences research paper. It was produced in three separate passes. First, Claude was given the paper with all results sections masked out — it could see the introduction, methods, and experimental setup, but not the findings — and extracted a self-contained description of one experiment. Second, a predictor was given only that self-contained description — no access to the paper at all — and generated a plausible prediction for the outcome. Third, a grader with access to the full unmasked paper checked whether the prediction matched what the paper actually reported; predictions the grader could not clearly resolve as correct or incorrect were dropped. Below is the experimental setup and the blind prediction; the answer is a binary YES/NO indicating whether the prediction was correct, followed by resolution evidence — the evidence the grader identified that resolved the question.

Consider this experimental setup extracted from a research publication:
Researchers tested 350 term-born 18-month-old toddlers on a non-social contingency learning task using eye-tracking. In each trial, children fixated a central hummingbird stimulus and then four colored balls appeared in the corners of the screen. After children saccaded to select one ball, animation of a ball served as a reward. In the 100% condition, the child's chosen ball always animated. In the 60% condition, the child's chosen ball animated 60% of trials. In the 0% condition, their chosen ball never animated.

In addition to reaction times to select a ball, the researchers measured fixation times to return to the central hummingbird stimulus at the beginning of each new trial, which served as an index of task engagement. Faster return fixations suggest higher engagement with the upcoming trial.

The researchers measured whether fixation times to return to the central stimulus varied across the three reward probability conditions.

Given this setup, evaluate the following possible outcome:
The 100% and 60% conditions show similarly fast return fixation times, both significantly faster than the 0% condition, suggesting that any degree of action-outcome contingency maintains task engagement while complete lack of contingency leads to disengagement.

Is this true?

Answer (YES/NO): NO